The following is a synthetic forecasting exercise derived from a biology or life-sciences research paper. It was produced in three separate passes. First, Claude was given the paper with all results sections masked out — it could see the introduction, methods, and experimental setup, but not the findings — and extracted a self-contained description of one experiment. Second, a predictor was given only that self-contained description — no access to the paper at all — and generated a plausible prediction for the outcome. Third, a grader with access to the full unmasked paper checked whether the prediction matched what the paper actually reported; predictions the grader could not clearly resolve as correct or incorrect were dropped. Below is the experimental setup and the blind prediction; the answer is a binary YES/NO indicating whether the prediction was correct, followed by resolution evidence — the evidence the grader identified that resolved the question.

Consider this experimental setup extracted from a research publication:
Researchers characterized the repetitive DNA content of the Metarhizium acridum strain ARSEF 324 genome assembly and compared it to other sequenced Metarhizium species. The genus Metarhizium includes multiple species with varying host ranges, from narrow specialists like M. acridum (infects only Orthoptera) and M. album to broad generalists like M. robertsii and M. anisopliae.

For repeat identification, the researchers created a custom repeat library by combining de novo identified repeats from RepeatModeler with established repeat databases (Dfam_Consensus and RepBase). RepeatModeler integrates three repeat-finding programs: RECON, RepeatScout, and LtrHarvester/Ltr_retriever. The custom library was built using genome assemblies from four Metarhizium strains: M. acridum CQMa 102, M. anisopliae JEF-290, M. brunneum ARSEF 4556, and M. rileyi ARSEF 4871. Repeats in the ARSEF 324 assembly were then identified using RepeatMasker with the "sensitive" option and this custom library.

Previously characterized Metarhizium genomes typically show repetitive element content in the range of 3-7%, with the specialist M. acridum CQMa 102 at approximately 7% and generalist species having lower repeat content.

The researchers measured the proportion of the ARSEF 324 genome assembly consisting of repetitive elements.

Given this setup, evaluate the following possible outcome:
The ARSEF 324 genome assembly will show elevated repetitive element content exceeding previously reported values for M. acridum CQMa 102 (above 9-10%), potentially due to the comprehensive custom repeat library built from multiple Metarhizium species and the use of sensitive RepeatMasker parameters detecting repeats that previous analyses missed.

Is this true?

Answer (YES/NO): YES